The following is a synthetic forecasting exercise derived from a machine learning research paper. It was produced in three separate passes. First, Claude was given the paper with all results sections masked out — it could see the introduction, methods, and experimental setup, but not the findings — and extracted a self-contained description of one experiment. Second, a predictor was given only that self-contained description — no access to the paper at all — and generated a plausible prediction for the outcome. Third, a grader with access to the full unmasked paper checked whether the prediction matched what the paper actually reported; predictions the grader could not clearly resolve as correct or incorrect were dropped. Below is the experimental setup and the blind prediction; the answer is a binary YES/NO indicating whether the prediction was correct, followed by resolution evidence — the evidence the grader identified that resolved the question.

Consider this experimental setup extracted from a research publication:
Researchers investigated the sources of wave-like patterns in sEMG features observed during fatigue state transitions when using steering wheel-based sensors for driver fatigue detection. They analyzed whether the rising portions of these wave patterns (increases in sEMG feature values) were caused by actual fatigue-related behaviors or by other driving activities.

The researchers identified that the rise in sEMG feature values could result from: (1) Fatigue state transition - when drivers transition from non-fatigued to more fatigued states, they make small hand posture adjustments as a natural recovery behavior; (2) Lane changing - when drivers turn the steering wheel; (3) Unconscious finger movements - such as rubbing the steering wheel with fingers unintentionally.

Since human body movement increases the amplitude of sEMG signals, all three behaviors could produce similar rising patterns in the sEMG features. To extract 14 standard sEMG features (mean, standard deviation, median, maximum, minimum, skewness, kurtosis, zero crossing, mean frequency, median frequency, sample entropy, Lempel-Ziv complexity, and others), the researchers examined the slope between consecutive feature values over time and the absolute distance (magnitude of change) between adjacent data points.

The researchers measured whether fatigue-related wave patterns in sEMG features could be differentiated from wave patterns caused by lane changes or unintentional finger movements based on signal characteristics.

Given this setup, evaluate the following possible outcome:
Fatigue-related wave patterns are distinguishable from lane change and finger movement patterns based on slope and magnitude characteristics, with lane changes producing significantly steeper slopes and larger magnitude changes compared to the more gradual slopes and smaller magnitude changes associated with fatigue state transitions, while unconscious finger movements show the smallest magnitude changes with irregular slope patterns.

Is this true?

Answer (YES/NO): NO